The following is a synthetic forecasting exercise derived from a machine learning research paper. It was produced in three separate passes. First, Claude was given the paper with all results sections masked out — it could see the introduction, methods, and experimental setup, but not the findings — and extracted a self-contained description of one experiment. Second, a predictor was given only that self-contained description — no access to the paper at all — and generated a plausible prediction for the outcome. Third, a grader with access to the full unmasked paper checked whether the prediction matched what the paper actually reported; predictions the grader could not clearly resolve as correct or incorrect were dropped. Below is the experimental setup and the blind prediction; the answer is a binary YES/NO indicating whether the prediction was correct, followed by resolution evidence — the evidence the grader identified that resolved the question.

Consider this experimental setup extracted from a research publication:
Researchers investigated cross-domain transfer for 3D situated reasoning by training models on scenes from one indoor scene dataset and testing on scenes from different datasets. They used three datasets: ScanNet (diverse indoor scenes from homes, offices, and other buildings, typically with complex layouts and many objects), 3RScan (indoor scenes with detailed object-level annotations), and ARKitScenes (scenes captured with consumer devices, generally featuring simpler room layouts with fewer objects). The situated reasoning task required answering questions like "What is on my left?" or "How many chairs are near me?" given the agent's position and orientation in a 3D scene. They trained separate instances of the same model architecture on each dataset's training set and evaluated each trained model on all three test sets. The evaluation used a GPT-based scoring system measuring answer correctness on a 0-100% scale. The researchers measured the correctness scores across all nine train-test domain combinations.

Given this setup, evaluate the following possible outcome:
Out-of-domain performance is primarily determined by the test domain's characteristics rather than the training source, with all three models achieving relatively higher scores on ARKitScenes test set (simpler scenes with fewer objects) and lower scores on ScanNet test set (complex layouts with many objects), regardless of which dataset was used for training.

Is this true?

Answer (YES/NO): NO